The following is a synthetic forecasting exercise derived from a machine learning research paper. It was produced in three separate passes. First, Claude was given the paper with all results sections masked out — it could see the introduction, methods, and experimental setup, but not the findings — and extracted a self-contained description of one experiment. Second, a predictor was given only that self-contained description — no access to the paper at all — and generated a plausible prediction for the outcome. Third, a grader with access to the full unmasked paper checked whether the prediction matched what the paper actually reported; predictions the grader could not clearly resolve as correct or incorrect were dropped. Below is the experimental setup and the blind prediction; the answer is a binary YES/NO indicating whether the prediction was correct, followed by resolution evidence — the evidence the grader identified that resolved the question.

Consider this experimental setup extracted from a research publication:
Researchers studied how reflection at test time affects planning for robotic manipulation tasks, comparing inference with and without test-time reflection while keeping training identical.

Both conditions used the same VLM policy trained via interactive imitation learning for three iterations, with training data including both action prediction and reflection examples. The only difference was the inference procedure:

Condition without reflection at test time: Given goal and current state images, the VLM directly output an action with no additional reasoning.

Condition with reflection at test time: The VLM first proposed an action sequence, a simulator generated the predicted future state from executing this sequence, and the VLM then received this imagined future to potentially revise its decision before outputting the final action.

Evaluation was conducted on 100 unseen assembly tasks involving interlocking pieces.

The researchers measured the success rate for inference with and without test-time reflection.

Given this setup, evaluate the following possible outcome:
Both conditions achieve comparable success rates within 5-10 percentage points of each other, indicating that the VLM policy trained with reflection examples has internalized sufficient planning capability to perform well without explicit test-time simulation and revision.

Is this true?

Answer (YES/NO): YES